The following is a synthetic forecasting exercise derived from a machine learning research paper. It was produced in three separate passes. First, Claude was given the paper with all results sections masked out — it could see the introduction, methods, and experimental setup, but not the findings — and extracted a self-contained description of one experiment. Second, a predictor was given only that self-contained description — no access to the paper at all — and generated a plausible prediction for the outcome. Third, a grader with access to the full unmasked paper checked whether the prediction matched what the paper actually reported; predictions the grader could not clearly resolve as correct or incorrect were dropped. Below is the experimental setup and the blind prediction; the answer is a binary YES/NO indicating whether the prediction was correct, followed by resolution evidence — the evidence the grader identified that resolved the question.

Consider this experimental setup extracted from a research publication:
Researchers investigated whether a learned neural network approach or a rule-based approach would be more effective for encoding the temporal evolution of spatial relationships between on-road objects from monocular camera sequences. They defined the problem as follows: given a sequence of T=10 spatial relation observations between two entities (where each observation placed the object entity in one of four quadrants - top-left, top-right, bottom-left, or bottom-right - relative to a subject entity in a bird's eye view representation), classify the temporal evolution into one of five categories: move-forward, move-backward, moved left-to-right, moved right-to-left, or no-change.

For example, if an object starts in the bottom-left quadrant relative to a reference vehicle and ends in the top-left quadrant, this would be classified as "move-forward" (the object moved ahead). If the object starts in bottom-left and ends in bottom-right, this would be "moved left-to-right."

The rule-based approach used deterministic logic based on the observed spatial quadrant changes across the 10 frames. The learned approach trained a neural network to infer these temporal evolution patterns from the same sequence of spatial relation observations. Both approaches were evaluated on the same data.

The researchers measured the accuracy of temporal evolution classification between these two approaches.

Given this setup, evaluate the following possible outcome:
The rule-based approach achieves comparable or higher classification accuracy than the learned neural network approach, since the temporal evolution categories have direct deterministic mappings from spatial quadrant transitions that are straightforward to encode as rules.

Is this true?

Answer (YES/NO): YES